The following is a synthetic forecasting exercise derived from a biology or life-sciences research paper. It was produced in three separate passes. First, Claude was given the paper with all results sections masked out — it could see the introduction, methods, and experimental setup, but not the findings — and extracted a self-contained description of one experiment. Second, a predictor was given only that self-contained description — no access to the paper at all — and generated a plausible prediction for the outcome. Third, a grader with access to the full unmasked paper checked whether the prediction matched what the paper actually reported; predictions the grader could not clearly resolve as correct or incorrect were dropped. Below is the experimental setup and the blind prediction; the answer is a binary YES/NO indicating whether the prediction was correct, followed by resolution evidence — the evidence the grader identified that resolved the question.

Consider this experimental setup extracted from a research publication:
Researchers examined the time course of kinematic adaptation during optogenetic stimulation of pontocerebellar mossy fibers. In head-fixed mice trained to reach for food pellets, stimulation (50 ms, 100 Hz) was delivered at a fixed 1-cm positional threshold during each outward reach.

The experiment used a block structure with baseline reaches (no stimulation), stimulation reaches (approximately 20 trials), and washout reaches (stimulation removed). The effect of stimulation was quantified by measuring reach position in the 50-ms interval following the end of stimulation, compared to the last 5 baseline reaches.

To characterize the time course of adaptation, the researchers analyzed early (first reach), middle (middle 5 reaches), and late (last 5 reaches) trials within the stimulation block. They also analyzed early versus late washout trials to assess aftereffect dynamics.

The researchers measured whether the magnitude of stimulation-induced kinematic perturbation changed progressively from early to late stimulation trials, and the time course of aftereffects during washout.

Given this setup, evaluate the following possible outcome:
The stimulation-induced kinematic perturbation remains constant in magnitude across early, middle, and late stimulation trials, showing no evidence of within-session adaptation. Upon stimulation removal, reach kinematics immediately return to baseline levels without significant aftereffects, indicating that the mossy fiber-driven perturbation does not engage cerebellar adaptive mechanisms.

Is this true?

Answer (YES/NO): NO